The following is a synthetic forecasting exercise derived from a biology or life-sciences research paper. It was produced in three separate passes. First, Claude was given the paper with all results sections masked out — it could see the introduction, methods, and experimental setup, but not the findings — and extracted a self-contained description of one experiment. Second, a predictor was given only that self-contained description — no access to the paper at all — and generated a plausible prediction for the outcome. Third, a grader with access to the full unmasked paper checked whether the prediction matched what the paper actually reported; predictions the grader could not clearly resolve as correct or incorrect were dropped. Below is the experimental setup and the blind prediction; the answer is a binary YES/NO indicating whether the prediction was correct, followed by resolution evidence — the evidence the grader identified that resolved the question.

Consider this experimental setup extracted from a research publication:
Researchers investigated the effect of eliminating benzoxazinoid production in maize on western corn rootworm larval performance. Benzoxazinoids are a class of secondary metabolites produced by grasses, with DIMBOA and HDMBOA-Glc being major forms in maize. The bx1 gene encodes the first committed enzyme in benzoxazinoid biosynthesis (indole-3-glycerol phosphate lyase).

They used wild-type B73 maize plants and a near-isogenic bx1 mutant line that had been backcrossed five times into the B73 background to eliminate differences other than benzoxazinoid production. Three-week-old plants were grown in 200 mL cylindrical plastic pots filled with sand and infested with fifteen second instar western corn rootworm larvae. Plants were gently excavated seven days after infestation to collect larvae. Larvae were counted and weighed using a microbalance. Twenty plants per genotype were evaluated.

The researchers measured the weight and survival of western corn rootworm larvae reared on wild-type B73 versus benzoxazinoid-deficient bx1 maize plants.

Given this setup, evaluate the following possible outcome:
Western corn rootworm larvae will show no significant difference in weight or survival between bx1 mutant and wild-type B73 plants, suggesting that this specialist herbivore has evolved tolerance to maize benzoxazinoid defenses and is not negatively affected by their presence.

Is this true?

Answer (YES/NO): NO